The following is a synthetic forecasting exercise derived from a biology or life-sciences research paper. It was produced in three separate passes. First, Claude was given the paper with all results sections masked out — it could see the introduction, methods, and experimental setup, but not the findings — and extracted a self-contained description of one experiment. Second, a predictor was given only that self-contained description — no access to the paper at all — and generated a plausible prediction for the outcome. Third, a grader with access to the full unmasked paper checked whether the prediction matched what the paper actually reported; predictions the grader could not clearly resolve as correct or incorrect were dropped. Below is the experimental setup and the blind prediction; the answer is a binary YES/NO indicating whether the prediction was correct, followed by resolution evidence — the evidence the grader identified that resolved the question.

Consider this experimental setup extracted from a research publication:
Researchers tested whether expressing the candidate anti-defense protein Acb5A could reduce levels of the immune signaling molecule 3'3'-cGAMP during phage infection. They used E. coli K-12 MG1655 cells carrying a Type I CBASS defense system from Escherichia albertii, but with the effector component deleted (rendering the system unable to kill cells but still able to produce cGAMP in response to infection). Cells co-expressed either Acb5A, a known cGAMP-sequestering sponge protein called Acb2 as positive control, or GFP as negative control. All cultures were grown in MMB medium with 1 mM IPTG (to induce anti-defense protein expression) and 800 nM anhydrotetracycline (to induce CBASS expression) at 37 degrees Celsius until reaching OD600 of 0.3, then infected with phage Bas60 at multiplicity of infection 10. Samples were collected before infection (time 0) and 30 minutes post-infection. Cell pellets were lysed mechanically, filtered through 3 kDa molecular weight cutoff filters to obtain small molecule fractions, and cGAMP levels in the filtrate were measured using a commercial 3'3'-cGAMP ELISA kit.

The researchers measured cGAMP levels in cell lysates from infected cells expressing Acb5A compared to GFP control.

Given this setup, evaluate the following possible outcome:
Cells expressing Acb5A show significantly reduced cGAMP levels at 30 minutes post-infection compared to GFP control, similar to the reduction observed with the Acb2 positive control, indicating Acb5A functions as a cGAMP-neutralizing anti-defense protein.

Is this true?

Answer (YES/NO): YES